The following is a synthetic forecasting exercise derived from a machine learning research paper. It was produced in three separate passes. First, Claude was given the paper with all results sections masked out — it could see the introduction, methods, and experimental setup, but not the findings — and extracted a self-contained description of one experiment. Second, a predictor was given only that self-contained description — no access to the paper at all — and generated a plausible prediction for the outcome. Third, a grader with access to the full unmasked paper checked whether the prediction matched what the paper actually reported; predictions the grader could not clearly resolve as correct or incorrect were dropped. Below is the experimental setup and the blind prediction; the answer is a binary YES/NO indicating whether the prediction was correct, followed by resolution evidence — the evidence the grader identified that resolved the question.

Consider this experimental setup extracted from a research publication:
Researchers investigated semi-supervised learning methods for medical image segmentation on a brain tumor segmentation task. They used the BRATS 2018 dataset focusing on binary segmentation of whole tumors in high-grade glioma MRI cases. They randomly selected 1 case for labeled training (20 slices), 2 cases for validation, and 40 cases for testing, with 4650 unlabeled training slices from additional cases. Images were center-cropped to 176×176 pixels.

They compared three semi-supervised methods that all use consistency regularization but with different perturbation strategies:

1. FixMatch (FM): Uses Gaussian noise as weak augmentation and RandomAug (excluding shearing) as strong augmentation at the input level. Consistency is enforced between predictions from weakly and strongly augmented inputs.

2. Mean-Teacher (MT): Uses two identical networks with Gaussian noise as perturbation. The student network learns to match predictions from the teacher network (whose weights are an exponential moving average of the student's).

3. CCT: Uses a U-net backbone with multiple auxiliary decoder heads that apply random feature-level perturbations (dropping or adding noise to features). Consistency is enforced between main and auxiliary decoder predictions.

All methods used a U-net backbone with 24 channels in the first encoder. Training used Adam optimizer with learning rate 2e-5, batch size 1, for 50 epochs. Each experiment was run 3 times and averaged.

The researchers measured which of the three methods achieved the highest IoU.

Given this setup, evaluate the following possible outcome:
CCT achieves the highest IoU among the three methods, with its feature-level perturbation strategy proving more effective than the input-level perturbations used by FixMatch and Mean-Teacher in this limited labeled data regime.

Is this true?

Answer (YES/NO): NO